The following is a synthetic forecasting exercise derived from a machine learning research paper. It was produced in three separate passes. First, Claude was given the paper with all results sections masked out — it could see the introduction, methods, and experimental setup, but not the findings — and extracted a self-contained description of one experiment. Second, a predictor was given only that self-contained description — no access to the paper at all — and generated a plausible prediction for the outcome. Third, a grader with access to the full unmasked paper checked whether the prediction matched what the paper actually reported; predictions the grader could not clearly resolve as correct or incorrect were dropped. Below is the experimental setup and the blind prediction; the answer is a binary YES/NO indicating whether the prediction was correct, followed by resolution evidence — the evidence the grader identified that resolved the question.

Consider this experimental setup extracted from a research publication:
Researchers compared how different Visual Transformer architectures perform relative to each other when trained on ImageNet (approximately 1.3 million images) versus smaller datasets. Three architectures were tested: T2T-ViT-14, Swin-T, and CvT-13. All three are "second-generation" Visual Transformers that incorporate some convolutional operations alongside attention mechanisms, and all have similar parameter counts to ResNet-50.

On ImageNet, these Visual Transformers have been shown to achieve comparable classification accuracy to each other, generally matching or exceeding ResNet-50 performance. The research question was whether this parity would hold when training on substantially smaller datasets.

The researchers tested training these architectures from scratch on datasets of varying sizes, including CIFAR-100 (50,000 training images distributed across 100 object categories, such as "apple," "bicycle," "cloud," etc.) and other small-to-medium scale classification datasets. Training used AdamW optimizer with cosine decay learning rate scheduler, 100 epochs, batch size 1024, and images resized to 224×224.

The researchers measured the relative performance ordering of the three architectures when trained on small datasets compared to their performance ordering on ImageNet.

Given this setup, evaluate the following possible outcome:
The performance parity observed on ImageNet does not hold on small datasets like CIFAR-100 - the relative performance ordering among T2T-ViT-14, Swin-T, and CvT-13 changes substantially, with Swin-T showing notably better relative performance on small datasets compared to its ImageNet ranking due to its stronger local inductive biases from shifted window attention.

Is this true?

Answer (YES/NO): NO